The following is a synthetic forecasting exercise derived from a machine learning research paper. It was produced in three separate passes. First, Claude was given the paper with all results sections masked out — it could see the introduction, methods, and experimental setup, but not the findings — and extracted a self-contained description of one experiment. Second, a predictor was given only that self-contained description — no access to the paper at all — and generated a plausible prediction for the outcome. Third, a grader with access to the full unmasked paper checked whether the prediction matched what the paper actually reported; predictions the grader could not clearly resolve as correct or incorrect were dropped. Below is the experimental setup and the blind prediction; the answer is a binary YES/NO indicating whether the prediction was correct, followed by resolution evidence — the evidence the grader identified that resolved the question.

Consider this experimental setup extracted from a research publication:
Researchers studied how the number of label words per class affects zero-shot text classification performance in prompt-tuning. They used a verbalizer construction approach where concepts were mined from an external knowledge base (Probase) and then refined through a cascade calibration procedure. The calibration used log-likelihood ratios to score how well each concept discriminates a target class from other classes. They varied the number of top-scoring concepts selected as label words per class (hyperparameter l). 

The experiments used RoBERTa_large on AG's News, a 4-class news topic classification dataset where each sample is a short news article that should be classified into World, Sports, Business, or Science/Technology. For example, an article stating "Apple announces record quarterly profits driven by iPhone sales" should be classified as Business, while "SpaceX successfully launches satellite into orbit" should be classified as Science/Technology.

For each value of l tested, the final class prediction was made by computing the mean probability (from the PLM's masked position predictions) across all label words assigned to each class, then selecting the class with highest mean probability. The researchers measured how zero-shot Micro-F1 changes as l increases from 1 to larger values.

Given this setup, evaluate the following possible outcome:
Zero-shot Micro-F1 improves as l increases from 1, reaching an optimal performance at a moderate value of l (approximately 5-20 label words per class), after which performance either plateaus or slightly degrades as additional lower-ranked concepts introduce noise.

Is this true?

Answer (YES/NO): NO